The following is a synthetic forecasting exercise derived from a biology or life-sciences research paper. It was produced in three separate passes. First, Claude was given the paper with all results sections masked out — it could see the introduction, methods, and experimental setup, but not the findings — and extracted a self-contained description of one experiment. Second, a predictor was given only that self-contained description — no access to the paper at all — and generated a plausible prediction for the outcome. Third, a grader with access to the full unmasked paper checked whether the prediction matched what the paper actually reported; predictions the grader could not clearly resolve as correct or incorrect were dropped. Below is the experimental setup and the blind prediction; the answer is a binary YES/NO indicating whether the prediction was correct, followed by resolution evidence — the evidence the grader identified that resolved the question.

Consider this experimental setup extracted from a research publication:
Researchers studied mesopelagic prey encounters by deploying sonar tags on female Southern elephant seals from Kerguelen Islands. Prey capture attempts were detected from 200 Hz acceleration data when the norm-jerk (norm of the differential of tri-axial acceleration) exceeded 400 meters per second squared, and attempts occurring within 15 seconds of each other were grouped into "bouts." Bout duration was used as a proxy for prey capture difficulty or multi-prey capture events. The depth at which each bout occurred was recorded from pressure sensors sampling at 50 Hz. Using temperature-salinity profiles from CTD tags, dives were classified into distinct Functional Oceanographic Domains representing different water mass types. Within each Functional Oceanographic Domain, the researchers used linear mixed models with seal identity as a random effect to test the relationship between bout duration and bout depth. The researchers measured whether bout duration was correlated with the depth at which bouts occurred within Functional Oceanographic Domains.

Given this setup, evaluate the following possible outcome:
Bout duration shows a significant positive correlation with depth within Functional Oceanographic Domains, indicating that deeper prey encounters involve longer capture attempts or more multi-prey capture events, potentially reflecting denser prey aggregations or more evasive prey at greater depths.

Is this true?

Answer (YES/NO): YES